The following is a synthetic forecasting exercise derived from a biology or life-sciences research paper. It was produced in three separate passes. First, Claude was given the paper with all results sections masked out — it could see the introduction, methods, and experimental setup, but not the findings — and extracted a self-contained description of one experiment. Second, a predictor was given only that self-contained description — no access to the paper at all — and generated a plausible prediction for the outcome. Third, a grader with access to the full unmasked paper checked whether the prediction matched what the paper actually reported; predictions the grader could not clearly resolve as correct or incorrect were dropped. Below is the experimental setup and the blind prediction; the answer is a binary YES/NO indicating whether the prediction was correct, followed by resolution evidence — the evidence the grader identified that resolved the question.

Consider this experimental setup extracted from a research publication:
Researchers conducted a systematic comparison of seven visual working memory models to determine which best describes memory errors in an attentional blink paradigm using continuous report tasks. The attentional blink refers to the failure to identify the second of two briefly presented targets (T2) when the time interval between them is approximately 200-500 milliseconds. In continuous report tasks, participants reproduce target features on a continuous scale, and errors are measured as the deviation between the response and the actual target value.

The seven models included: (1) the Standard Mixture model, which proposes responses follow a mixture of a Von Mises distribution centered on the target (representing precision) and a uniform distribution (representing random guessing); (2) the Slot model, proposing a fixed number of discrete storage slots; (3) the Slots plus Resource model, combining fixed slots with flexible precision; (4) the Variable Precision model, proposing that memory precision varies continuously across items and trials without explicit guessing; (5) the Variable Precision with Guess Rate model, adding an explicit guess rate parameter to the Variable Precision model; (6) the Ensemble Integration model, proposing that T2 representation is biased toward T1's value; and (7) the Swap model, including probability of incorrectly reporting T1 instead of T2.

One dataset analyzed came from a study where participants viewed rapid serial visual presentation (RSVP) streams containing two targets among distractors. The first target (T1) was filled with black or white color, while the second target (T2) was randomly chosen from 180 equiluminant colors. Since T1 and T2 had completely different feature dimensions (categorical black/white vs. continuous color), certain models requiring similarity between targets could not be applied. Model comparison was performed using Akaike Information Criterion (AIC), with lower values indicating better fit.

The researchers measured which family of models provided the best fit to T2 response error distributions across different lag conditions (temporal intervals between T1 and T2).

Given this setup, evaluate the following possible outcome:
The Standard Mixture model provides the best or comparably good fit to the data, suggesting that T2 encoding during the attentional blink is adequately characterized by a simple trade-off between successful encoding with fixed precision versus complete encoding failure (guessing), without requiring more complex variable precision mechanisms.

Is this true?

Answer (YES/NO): YES